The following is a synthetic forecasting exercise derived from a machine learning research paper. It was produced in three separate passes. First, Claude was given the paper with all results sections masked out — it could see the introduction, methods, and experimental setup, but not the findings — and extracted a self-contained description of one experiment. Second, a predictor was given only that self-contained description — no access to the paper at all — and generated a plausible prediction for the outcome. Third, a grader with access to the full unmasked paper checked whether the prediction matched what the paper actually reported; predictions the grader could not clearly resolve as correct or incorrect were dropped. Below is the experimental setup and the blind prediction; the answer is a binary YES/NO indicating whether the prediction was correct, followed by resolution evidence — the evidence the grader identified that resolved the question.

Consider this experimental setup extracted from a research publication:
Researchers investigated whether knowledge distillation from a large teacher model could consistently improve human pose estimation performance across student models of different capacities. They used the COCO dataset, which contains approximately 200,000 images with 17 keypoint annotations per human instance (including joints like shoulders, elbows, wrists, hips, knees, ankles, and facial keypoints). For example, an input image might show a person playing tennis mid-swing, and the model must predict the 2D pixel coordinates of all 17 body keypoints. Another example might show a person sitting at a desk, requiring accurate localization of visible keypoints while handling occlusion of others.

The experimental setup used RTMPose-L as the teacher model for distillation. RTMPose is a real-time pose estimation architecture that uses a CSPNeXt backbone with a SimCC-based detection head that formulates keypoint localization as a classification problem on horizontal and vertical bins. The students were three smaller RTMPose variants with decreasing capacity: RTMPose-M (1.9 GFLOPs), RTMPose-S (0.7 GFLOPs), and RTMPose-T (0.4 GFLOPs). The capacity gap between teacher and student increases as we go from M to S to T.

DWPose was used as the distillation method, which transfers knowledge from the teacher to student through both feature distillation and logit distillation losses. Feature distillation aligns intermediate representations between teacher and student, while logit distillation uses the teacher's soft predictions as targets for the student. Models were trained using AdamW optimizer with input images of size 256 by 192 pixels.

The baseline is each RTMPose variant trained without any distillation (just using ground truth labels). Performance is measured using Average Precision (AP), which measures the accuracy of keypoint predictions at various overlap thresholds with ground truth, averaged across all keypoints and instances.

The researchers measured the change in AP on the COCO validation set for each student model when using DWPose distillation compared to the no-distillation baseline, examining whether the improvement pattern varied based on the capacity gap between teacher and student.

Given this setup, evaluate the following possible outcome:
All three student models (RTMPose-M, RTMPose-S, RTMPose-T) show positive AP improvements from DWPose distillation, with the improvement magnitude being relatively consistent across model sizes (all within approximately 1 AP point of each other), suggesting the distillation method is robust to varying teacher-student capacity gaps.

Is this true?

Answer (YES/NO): NO